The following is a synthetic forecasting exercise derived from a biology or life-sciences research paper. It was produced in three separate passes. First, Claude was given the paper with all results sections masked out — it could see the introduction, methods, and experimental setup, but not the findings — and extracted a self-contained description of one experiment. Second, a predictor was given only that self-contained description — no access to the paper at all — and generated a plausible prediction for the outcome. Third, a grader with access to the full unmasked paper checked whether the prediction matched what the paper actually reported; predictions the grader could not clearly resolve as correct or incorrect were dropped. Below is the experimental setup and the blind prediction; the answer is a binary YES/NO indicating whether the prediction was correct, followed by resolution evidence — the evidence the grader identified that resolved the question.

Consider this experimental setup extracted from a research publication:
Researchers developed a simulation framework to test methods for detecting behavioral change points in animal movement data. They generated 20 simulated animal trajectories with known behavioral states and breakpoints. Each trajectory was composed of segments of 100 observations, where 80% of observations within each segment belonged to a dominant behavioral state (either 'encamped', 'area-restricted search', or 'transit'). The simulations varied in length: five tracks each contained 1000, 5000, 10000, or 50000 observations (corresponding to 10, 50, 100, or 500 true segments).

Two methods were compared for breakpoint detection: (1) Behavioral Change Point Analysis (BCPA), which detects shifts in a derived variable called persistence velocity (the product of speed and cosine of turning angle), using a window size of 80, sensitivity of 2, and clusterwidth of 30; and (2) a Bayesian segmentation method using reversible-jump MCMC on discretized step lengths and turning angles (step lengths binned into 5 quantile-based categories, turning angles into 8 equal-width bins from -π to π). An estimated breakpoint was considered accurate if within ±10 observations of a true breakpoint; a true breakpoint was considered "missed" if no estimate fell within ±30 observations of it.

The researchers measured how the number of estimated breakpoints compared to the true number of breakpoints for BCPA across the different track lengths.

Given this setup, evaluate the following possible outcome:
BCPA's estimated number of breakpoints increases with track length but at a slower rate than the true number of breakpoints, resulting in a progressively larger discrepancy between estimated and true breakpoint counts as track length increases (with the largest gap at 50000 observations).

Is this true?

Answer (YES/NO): NO